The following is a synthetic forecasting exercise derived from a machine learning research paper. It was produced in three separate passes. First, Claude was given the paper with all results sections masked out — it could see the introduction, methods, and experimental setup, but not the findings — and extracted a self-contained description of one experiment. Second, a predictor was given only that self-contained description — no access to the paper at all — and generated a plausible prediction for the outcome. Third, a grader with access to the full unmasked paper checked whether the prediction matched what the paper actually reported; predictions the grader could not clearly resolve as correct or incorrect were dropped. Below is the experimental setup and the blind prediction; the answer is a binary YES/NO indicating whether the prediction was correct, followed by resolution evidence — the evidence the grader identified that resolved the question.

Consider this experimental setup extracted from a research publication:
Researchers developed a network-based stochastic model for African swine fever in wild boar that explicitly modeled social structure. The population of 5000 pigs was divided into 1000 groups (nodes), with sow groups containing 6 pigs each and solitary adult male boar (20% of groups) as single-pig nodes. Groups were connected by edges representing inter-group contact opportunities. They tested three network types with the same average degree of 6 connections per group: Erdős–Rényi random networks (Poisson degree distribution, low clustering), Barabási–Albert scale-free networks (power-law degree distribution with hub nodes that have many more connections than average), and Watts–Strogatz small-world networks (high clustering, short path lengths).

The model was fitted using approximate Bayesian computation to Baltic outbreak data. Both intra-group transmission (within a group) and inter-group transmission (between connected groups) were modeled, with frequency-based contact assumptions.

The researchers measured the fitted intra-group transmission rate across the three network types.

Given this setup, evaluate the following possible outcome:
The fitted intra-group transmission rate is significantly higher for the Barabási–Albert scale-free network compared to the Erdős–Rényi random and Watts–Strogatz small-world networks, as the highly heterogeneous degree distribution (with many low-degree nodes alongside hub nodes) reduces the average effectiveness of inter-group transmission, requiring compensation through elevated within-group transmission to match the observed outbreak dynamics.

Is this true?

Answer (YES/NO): NO